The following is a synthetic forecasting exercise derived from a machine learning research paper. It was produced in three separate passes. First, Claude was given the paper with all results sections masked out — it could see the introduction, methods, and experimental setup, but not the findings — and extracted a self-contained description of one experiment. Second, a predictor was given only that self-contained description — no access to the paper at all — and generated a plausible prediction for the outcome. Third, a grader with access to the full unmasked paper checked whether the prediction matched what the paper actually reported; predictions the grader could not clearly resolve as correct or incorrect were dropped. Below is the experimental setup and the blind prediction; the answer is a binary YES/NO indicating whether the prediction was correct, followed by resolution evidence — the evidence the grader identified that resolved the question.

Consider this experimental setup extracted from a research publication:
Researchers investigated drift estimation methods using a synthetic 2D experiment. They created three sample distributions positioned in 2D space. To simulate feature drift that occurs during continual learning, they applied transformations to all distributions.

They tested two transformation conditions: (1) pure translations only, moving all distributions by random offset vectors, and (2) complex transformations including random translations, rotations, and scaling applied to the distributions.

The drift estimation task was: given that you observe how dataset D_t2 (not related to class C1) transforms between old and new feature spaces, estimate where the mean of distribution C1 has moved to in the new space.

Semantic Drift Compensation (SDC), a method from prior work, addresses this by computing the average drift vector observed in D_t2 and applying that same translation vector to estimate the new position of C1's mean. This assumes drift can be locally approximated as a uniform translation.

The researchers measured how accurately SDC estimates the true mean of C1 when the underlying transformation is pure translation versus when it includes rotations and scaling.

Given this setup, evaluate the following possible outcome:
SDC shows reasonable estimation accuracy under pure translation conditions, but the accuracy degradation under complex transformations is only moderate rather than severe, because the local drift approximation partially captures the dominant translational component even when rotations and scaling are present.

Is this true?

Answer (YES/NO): NO